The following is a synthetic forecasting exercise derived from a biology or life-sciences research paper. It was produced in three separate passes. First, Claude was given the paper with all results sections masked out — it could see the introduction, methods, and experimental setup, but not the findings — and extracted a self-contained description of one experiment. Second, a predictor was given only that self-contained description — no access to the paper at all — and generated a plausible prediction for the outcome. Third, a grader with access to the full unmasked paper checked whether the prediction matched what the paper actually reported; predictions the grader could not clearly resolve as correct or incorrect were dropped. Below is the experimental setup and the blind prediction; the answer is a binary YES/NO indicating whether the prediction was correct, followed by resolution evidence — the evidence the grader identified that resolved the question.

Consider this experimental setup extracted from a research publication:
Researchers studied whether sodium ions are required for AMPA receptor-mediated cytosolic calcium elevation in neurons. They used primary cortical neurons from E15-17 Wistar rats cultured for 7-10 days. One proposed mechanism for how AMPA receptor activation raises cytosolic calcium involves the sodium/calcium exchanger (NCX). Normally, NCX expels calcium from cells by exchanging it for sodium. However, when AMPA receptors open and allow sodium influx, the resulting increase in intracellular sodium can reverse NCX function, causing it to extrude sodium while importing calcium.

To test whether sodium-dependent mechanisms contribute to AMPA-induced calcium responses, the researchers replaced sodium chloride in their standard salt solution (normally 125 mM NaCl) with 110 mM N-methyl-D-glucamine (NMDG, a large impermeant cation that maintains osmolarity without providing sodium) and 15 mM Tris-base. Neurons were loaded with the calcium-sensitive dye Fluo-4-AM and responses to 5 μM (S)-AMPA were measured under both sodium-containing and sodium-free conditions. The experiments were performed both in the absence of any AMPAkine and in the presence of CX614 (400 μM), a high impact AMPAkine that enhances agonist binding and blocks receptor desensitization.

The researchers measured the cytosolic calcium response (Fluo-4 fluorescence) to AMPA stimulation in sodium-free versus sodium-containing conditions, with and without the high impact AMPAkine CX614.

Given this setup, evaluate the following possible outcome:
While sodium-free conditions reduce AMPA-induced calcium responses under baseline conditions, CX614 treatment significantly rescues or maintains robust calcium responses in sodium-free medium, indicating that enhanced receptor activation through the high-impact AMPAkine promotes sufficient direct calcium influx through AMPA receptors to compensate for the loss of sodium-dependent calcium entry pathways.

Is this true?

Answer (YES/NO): NO